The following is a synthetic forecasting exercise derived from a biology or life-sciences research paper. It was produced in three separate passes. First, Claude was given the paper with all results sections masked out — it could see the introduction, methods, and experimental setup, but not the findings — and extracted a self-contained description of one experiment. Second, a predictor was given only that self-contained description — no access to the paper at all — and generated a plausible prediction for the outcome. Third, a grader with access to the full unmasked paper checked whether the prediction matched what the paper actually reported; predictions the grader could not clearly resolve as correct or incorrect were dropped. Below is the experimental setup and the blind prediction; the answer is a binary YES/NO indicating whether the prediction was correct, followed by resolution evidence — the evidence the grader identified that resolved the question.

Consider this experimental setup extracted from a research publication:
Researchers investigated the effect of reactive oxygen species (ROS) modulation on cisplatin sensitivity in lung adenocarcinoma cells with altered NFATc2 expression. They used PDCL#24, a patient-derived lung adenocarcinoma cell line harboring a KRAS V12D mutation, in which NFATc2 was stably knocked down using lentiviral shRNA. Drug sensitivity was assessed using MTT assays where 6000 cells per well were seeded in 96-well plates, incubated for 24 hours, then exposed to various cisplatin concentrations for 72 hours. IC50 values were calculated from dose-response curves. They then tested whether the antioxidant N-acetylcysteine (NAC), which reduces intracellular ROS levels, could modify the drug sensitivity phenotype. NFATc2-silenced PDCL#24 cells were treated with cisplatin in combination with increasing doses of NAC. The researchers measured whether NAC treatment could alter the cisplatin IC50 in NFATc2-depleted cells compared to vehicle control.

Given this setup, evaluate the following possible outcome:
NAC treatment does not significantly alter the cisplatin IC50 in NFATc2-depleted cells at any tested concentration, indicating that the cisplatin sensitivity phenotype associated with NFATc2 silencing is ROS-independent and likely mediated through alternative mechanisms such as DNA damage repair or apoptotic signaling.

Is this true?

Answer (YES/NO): NO